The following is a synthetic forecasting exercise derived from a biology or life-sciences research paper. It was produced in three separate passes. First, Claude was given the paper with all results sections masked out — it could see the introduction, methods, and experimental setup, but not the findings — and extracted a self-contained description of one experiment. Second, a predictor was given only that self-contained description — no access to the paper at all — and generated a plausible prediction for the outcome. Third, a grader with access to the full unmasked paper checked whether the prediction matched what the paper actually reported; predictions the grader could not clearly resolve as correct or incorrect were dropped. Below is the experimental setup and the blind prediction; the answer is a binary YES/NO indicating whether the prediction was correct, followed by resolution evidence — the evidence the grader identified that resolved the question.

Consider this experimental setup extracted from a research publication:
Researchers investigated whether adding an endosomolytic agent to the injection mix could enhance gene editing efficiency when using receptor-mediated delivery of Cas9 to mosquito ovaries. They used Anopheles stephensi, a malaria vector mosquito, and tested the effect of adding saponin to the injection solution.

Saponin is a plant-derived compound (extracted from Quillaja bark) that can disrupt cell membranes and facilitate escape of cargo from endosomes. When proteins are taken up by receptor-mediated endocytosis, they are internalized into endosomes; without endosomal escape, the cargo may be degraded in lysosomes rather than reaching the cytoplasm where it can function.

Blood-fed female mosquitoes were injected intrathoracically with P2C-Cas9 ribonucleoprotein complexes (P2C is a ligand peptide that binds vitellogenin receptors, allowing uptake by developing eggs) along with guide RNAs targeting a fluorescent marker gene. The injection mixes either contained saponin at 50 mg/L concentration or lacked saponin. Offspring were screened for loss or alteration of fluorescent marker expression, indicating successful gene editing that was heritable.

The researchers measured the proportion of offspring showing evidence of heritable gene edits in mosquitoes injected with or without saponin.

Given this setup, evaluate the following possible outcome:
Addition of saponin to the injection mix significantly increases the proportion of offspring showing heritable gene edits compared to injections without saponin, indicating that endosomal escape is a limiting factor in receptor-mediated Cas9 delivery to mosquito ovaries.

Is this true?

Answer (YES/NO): YES